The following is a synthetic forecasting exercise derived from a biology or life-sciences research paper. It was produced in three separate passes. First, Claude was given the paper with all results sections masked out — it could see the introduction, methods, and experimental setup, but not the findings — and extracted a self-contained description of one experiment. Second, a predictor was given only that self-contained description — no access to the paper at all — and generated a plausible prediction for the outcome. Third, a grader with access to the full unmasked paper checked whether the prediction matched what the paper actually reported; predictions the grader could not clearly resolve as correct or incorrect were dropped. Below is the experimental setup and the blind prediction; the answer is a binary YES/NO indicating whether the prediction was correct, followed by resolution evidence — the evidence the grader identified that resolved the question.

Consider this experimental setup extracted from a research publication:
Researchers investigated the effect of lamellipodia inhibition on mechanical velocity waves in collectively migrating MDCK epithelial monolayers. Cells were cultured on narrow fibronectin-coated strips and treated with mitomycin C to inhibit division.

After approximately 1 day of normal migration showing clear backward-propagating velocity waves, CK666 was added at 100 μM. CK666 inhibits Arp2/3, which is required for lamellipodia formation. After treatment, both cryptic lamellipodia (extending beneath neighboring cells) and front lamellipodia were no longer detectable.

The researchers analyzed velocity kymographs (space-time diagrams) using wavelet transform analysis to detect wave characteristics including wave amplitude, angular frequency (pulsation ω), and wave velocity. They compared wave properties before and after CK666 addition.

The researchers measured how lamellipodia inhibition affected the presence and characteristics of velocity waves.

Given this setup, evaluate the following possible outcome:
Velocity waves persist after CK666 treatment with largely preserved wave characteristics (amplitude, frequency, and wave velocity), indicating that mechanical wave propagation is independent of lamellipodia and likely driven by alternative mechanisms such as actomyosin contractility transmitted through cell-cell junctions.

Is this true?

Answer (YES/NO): NO